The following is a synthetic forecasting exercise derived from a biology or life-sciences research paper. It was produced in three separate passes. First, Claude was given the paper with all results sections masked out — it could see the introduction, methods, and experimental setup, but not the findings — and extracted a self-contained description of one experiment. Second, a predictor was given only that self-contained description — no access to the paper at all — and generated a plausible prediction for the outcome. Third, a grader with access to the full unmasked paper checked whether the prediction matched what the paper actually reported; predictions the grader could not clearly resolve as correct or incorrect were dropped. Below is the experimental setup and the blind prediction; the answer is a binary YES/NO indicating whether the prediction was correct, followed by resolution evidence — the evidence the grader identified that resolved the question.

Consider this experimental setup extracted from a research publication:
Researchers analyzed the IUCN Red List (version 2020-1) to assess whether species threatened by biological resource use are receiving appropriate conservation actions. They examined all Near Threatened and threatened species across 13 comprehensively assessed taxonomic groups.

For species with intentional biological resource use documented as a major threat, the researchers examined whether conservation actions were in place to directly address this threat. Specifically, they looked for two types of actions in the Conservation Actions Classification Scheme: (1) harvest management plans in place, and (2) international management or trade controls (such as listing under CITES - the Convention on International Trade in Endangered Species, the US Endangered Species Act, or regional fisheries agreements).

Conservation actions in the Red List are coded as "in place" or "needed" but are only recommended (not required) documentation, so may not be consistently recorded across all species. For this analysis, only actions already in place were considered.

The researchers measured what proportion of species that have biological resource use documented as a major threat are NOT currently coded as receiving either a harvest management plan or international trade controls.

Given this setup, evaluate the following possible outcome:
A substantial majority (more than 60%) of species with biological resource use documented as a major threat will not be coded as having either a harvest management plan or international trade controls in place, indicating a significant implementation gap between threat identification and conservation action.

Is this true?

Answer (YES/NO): YES